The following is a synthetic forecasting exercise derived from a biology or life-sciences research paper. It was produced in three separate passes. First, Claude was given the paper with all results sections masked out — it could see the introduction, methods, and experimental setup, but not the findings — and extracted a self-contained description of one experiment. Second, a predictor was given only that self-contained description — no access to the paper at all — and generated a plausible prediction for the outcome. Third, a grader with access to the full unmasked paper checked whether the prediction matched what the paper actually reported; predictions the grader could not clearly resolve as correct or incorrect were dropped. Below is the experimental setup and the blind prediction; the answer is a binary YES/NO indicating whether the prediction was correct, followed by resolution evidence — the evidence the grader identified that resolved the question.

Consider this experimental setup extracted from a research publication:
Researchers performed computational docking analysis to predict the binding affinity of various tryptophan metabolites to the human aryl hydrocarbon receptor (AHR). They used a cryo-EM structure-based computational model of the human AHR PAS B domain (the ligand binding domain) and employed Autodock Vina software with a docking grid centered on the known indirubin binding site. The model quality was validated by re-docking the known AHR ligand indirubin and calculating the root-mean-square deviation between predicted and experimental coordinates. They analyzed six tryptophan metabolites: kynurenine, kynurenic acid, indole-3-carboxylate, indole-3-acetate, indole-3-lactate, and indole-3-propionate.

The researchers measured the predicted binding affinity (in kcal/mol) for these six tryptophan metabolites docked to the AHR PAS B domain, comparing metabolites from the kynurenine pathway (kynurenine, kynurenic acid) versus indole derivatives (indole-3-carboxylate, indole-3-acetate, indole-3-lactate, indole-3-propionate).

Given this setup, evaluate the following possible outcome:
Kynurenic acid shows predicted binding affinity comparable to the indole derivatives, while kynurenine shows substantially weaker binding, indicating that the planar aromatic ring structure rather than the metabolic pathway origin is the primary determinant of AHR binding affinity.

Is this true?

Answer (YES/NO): NO